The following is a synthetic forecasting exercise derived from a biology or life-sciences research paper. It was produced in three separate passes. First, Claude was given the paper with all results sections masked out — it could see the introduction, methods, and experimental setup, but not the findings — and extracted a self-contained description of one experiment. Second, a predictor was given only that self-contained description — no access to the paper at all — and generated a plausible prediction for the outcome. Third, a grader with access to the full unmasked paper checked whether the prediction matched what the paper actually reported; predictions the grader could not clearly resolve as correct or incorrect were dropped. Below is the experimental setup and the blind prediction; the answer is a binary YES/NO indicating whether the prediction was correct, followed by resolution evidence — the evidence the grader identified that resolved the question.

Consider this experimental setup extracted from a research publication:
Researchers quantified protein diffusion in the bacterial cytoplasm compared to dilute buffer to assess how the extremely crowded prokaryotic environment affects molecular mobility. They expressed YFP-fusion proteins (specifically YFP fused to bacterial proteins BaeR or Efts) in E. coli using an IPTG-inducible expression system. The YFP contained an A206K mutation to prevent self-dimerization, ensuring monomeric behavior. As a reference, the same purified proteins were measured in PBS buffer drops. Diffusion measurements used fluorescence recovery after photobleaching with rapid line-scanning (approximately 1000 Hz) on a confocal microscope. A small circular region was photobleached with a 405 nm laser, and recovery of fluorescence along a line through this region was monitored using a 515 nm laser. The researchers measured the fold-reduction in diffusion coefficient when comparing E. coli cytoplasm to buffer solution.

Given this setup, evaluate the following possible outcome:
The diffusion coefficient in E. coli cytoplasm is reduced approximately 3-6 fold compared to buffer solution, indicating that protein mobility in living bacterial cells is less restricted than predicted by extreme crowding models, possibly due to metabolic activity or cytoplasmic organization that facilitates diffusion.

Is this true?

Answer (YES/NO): NO